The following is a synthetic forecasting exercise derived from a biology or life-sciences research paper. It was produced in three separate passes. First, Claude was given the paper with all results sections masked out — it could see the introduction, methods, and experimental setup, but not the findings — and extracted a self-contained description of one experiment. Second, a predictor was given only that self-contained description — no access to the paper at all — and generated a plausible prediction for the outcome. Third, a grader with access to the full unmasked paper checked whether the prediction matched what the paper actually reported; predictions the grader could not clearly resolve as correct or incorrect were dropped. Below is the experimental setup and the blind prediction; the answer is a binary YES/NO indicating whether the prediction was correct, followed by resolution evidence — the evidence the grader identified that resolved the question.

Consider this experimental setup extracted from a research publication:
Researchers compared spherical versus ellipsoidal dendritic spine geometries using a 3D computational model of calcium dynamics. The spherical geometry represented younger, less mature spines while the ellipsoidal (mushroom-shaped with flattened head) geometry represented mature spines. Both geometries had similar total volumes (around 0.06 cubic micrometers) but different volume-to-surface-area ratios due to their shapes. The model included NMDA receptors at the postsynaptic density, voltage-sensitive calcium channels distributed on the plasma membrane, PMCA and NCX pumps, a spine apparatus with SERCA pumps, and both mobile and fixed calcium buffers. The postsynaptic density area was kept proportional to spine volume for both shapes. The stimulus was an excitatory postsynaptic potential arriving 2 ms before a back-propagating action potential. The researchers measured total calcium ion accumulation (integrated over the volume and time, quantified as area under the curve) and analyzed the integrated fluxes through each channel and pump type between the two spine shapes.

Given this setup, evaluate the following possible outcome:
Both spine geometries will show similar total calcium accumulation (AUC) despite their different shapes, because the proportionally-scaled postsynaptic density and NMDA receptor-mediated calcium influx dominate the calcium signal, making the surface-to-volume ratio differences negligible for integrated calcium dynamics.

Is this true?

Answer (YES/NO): NO